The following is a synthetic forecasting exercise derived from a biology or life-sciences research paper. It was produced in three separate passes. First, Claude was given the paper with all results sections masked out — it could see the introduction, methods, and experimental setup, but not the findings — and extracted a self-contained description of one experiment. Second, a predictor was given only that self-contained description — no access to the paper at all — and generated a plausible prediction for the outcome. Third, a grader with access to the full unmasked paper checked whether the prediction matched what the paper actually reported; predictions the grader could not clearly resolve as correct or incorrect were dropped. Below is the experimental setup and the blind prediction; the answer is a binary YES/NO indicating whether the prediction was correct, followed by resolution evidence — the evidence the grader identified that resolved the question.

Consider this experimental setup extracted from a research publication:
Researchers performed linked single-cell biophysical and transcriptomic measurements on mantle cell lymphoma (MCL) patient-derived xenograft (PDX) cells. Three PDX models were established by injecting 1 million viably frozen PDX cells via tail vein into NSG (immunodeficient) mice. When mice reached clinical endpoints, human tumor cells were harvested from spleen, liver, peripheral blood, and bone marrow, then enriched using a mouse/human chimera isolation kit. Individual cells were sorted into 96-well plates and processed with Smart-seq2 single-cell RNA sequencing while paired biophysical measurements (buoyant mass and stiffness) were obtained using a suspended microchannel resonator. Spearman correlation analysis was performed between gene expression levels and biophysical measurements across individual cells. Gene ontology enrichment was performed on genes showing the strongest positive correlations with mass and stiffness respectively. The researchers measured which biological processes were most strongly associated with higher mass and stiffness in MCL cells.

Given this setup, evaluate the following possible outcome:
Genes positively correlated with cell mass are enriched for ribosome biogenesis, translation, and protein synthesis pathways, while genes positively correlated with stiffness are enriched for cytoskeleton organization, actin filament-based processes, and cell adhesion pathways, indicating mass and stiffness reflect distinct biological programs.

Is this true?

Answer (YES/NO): NO